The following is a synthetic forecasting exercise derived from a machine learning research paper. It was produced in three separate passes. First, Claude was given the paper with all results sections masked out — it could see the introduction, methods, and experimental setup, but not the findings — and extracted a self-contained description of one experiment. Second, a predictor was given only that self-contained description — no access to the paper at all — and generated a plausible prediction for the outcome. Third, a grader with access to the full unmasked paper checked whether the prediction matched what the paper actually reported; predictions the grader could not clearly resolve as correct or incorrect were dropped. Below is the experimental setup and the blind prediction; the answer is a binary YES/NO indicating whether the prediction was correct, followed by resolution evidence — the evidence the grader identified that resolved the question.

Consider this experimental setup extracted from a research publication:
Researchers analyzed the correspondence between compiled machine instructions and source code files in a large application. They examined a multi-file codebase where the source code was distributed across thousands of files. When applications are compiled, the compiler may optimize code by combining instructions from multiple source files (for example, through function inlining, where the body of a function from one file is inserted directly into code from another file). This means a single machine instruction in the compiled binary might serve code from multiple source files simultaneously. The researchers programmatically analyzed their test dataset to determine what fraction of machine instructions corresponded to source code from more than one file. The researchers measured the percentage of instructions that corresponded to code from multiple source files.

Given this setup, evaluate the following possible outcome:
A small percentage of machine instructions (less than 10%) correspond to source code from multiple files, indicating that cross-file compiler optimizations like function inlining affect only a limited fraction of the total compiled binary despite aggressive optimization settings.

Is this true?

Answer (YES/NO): YES